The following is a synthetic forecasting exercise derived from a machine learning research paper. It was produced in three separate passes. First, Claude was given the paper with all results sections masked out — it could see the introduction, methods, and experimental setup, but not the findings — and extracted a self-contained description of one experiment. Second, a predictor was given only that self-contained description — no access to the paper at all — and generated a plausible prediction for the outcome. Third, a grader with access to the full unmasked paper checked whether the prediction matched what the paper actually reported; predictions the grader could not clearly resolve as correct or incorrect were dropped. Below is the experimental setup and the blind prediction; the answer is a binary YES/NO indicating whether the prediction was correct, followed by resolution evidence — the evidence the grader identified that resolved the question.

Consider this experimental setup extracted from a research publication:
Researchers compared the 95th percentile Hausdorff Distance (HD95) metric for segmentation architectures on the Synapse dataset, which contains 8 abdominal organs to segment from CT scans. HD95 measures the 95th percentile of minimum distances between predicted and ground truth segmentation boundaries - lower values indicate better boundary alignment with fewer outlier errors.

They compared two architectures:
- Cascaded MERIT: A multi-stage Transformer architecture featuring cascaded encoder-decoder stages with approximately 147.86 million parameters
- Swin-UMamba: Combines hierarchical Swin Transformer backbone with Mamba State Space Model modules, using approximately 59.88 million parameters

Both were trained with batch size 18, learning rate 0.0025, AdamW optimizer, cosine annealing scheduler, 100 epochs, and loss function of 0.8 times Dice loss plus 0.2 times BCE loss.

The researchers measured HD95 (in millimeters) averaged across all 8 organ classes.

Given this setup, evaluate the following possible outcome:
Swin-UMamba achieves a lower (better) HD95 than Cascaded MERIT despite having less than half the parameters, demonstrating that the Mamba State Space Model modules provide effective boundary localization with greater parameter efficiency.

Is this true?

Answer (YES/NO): NO